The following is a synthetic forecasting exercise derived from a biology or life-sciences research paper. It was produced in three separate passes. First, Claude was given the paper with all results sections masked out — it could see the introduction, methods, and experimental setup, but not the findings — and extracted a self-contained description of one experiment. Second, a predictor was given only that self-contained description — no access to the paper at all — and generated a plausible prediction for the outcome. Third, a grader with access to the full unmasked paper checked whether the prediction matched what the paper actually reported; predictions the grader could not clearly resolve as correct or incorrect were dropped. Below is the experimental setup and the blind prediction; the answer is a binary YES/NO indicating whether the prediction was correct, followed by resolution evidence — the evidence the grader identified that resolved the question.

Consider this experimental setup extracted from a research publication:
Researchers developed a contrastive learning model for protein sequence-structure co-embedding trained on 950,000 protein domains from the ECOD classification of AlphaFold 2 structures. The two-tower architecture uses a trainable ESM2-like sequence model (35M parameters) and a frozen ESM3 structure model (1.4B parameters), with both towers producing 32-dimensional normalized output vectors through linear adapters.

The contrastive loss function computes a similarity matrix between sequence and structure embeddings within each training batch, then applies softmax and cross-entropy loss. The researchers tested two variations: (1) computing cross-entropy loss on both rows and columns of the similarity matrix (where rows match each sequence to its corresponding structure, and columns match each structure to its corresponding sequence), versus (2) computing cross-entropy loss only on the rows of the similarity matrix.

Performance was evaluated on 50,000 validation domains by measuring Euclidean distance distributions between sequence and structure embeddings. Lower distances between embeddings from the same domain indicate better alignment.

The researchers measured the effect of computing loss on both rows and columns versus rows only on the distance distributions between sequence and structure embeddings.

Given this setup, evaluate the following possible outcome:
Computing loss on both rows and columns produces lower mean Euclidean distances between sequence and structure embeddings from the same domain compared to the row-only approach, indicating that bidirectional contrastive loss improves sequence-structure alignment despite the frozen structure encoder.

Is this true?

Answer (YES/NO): NO